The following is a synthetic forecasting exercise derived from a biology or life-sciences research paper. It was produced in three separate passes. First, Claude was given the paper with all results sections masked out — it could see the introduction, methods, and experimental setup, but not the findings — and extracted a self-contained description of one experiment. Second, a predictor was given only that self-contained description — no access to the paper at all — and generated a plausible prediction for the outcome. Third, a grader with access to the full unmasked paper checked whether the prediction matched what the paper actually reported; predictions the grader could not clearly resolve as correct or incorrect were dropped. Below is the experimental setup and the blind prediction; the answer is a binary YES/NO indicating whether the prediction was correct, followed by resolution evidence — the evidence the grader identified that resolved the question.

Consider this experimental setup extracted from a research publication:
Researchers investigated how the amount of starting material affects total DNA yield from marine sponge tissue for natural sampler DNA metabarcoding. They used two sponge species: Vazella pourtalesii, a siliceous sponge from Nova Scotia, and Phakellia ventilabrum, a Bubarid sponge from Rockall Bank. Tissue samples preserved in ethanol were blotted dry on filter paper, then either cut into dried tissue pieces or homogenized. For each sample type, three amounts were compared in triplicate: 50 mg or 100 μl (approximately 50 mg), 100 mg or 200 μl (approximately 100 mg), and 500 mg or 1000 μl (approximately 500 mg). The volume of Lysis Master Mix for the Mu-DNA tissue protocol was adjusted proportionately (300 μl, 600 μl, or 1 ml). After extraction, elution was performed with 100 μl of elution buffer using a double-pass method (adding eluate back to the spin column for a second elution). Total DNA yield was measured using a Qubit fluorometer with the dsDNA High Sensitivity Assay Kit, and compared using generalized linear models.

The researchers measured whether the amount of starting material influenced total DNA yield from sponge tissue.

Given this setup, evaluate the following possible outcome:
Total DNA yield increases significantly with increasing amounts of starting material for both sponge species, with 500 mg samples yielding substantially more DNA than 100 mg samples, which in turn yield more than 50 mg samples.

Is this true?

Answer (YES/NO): NO